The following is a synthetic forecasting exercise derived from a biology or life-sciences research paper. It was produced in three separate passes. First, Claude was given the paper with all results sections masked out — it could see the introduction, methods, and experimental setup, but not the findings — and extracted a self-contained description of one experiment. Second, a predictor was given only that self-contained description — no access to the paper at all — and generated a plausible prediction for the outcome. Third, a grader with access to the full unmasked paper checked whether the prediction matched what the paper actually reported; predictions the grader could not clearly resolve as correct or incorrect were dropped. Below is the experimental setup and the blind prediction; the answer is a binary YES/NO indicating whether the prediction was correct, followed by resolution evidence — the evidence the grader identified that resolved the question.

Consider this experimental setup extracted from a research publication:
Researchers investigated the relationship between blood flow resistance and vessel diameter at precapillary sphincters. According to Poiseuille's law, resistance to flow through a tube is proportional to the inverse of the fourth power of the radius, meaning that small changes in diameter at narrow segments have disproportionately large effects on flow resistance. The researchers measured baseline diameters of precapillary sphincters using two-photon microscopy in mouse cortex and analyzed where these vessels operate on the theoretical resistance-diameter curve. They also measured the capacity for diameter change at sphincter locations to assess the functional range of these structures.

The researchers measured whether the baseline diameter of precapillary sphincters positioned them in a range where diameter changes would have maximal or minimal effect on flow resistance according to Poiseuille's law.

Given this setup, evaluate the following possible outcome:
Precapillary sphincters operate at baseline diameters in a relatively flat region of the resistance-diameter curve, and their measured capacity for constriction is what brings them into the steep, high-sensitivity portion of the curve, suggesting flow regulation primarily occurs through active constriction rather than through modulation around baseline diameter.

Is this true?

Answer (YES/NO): NO